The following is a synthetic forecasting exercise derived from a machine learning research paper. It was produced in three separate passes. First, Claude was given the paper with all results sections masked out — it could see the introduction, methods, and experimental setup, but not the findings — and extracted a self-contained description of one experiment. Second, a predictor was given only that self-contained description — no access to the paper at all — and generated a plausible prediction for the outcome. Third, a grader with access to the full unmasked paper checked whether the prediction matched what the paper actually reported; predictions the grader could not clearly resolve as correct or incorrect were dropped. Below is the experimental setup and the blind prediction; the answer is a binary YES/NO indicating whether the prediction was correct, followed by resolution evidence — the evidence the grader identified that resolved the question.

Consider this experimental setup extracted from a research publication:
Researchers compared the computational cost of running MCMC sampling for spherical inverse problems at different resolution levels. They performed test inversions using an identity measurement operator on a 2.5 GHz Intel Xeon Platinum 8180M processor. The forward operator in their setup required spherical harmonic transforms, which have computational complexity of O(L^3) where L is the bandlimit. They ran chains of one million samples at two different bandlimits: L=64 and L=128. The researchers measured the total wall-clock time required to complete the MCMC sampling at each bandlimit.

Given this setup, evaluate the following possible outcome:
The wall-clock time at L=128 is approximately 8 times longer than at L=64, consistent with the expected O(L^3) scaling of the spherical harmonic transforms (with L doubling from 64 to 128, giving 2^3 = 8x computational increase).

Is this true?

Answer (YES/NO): NO